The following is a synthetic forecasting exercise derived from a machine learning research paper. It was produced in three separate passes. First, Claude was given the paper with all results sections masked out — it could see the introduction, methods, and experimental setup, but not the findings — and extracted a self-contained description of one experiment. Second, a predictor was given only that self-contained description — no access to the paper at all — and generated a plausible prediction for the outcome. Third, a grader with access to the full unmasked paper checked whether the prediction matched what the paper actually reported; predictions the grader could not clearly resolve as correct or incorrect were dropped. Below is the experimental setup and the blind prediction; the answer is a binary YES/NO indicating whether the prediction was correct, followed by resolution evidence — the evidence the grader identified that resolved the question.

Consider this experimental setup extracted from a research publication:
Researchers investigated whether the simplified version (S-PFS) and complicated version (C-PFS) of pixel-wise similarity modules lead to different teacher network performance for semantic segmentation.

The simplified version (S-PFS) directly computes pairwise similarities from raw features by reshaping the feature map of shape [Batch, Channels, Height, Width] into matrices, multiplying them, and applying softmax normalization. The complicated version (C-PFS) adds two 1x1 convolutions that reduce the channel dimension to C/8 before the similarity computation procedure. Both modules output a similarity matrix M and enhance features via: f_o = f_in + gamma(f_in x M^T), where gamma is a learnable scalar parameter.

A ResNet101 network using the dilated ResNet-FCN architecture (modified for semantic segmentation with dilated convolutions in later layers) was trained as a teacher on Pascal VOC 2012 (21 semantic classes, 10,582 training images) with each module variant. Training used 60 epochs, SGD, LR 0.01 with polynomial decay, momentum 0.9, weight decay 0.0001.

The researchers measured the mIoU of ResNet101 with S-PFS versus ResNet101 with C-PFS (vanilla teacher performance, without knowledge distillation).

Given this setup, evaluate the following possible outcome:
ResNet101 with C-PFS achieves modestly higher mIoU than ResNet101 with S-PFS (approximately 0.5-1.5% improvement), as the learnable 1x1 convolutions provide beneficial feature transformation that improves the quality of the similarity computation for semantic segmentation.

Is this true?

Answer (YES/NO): NO